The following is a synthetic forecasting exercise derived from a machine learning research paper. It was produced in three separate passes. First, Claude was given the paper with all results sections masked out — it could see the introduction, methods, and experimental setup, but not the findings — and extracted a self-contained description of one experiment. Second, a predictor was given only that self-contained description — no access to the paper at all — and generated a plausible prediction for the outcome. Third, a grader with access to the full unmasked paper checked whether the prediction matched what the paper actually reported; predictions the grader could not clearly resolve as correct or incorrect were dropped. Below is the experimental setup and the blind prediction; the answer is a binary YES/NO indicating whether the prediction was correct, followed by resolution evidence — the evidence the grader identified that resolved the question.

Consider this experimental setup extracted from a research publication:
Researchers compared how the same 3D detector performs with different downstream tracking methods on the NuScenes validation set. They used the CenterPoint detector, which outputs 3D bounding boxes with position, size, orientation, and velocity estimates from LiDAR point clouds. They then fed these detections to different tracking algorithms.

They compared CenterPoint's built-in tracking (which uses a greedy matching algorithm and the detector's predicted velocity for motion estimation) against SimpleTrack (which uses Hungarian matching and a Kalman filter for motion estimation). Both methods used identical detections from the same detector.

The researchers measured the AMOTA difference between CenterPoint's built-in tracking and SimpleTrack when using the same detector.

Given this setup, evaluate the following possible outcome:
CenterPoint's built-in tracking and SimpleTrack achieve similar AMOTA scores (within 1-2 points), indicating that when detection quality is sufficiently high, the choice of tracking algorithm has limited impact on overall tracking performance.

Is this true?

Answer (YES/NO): NO